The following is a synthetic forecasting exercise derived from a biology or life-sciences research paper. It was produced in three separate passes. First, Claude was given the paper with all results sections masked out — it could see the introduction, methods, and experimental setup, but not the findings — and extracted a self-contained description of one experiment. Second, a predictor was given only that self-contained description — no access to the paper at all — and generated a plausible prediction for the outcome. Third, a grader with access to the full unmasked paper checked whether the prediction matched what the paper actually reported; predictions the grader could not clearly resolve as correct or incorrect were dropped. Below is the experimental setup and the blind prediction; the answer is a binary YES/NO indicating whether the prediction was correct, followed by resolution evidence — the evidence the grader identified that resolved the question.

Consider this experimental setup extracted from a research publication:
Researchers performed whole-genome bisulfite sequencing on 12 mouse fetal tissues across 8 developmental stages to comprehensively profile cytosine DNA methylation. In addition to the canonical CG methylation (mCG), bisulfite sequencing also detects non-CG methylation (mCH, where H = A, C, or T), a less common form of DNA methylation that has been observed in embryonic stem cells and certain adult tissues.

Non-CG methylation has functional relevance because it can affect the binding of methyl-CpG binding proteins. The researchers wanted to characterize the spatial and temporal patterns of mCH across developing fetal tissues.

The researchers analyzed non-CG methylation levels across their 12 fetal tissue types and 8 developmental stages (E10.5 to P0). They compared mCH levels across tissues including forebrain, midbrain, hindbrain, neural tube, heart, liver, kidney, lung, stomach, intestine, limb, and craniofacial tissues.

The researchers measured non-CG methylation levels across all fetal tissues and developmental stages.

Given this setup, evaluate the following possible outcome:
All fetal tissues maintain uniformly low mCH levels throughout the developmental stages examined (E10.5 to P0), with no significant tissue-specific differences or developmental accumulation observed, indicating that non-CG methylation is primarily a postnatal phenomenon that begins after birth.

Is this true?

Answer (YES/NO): NO